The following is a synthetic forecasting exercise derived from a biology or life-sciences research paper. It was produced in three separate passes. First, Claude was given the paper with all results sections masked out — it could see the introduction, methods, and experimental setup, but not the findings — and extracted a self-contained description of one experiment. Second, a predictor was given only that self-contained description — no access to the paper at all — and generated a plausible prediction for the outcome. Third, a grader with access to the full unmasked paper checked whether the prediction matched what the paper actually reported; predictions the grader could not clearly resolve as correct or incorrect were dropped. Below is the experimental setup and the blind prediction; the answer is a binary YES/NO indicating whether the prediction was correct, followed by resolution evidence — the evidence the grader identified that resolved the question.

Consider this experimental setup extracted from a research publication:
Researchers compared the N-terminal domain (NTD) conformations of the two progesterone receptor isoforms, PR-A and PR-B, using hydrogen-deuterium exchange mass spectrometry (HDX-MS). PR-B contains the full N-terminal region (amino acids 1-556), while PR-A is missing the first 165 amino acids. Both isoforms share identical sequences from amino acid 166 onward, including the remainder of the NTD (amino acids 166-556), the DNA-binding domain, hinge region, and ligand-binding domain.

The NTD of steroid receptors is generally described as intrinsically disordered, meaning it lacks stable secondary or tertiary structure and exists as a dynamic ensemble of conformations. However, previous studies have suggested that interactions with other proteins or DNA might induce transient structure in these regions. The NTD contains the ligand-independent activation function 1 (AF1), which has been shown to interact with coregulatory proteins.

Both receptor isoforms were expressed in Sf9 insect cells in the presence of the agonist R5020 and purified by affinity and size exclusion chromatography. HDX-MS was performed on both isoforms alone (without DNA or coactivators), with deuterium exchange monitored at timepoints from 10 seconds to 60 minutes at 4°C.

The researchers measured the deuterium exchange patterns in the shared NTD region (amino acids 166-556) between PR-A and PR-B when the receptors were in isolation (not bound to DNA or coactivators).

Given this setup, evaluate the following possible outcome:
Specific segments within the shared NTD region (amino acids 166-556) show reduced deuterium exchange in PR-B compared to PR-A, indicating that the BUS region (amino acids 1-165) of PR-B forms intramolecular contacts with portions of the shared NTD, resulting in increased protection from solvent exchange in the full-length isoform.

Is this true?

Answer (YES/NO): NO